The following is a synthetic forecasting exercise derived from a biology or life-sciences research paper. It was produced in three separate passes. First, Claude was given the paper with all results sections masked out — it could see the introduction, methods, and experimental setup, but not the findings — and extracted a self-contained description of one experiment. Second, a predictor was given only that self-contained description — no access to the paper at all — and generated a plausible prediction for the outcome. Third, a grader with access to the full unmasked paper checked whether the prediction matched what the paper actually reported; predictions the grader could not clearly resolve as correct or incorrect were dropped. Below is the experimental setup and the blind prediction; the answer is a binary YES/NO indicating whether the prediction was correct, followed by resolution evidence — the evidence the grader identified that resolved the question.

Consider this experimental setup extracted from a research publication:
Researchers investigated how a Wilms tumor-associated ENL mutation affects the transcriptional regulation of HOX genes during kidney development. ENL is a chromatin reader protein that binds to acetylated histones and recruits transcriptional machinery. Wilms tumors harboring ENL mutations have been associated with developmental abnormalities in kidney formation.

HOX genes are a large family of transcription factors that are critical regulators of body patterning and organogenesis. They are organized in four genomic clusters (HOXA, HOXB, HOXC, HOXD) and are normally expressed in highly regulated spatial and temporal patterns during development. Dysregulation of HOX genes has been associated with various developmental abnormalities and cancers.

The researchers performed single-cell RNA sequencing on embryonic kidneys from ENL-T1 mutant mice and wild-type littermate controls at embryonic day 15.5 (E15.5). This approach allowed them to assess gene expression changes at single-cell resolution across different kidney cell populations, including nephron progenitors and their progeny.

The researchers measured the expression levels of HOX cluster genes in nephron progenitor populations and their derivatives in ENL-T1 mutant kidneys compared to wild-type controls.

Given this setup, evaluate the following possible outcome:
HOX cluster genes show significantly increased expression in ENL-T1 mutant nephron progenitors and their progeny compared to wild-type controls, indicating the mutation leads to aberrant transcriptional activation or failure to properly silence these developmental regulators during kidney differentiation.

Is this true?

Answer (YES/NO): YES